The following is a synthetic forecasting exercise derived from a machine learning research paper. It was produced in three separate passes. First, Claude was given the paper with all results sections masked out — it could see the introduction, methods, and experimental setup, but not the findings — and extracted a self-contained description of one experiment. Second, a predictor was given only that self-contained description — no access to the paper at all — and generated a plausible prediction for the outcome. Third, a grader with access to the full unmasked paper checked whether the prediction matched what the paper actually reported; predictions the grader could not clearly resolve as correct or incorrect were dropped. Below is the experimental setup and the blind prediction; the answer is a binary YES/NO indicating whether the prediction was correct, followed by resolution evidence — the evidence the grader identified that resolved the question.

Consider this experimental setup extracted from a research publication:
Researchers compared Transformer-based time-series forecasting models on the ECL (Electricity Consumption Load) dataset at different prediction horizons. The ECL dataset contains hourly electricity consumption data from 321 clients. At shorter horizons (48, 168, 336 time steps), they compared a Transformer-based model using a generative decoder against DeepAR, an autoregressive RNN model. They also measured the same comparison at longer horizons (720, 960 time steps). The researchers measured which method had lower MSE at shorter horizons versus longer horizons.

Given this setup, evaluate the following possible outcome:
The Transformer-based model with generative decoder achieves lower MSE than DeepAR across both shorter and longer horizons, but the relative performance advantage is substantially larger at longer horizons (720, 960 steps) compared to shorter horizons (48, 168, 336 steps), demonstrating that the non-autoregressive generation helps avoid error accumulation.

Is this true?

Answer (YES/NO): NO